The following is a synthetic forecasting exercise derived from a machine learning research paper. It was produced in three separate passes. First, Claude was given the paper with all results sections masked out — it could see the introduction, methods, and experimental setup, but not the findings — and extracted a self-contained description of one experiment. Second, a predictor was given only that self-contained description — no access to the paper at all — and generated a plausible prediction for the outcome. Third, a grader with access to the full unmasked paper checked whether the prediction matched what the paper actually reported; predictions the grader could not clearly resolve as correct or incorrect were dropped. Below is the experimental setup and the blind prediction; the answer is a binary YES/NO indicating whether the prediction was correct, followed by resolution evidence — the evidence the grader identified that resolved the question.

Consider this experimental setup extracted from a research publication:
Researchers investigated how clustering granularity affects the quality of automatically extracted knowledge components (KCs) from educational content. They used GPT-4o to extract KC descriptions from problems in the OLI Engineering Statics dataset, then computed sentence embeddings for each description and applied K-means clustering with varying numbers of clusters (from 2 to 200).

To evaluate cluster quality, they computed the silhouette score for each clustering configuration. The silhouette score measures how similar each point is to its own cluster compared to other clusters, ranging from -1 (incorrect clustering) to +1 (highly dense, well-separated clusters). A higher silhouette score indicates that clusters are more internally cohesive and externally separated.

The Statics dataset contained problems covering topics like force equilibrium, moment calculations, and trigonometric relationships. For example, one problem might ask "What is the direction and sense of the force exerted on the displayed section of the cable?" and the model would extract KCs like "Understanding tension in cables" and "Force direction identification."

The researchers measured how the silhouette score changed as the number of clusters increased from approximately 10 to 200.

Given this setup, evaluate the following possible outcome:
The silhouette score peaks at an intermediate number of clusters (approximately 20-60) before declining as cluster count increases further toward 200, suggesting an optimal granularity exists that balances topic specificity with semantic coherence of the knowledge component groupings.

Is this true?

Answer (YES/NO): NO